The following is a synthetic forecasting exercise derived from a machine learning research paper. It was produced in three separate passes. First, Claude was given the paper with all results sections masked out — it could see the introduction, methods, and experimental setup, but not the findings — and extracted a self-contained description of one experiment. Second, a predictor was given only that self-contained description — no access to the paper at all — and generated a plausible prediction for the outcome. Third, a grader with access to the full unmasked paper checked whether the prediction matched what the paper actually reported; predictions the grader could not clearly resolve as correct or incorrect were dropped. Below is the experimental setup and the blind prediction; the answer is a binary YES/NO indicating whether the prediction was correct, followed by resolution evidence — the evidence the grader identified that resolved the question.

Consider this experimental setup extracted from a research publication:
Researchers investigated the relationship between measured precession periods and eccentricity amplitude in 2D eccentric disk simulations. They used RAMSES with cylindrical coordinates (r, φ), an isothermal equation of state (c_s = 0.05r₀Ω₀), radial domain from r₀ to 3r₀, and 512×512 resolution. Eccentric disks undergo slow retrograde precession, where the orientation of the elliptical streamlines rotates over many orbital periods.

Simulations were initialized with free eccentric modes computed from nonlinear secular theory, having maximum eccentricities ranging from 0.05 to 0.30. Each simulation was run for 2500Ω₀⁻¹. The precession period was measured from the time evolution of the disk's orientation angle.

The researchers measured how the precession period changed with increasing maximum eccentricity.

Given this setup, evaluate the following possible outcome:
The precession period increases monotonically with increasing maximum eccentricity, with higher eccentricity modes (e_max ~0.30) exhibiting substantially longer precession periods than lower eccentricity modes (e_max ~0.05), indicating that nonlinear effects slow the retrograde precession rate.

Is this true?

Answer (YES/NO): NO